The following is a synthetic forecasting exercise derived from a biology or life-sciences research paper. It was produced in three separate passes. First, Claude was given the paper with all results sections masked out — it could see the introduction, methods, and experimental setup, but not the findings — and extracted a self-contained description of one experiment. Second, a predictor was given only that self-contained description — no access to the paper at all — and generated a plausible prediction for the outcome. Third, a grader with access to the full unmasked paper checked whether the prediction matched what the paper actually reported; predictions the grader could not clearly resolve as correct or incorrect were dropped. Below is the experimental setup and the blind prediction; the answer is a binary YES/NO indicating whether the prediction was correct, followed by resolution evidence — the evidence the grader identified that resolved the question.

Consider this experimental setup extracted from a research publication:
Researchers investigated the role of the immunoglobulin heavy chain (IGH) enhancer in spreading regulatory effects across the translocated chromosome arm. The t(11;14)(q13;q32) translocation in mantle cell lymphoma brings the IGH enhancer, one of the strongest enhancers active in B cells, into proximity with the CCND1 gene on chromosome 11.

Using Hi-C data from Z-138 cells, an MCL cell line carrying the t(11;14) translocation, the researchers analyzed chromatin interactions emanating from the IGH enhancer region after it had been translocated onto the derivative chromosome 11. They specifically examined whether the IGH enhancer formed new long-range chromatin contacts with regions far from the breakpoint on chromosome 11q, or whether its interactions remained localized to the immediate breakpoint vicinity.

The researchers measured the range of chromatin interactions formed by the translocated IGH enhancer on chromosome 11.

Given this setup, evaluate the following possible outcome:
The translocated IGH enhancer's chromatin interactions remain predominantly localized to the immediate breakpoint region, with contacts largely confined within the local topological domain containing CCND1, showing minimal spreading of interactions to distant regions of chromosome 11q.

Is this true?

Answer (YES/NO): NO